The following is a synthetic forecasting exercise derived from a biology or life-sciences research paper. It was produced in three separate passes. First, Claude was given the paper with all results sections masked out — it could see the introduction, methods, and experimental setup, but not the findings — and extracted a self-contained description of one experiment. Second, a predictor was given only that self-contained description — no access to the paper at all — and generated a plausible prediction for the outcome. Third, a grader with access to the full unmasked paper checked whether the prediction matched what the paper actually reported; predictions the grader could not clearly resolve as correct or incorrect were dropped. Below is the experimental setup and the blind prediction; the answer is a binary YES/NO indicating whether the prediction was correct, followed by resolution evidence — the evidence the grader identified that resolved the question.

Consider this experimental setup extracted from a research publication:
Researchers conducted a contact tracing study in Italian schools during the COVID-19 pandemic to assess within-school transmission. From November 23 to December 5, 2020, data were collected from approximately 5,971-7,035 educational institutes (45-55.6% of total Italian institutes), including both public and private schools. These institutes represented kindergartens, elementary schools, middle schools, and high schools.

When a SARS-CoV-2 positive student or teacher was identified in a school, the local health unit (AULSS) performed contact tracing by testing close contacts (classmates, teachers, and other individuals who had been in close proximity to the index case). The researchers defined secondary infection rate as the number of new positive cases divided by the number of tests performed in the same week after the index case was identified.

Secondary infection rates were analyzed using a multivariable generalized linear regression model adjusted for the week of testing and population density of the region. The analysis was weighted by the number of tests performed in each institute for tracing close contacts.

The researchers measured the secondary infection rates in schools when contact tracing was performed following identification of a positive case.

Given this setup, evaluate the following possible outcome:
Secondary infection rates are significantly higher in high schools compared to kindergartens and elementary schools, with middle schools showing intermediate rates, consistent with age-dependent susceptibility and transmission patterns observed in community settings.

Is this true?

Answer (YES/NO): NO